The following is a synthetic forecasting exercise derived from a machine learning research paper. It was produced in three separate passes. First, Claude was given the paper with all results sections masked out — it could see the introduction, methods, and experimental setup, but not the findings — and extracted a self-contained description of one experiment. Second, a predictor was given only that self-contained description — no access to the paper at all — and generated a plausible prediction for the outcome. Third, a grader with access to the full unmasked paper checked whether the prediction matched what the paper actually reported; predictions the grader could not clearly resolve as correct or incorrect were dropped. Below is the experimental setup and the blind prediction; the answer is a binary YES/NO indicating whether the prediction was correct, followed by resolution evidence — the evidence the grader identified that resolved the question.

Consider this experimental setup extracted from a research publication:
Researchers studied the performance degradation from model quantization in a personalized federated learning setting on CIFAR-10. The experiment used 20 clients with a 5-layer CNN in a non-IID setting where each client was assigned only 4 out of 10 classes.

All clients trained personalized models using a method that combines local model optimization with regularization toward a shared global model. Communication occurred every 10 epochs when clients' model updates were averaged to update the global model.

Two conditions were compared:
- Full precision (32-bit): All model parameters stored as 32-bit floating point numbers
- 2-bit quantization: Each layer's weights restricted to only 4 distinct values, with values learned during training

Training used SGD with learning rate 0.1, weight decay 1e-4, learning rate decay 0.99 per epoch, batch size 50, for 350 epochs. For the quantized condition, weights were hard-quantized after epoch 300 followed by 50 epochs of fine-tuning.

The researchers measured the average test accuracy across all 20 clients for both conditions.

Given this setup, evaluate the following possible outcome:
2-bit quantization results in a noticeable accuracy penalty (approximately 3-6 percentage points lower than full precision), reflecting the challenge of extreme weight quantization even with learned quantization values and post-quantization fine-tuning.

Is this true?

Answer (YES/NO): NO